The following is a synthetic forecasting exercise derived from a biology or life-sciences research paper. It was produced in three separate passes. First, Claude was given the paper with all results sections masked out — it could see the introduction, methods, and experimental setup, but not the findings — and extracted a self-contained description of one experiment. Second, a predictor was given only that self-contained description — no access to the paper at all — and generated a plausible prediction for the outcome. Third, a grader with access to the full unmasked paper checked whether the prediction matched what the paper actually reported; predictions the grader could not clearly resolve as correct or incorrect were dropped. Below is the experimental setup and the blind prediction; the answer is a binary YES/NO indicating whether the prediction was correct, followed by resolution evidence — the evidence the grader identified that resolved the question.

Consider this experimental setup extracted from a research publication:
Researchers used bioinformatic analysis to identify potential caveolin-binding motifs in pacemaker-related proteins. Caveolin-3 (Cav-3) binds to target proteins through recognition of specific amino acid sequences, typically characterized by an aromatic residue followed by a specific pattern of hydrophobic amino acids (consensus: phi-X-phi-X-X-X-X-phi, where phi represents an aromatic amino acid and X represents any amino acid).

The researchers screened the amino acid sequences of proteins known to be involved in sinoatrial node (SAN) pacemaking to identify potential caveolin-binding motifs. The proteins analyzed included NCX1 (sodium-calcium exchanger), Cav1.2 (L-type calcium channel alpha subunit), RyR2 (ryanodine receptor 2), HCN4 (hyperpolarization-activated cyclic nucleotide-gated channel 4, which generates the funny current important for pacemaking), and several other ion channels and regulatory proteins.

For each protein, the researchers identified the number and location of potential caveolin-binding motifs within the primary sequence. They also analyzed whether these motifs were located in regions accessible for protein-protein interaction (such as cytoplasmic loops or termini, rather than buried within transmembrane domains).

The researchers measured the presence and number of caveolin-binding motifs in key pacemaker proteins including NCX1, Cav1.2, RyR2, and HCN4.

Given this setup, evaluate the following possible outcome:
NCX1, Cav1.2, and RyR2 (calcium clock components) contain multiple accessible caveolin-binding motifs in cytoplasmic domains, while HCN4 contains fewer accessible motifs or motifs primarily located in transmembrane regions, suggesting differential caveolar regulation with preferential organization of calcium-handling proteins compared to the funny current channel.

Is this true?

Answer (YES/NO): NO